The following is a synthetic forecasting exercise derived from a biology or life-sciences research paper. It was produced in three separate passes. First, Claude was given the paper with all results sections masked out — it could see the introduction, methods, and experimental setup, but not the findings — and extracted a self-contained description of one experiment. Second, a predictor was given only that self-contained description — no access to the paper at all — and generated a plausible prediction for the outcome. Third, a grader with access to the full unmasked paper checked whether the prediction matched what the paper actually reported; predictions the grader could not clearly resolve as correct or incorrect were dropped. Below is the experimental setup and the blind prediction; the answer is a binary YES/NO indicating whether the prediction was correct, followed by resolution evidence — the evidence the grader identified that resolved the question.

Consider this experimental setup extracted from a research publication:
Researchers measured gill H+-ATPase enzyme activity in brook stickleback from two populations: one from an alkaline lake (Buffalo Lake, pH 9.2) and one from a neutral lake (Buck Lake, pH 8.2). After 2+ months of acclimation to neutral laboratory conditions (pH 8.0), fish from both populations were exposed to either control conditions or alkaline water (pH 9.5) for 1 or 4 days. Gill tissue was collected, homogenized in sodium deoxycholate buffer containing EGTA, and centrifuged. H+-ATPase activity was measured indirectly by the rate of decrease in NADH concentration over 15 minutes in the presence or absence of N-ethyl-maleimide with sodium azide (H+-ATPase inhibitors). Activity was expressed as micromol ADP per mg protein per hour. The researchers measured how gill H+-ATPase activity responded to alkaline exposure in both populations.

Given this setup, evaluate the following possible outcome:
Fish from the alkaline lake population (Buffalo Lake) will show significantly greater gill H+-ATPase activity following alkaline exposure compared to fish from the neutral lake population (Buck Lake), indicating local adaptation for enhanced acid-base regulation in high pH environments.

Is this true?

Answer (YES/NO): NO